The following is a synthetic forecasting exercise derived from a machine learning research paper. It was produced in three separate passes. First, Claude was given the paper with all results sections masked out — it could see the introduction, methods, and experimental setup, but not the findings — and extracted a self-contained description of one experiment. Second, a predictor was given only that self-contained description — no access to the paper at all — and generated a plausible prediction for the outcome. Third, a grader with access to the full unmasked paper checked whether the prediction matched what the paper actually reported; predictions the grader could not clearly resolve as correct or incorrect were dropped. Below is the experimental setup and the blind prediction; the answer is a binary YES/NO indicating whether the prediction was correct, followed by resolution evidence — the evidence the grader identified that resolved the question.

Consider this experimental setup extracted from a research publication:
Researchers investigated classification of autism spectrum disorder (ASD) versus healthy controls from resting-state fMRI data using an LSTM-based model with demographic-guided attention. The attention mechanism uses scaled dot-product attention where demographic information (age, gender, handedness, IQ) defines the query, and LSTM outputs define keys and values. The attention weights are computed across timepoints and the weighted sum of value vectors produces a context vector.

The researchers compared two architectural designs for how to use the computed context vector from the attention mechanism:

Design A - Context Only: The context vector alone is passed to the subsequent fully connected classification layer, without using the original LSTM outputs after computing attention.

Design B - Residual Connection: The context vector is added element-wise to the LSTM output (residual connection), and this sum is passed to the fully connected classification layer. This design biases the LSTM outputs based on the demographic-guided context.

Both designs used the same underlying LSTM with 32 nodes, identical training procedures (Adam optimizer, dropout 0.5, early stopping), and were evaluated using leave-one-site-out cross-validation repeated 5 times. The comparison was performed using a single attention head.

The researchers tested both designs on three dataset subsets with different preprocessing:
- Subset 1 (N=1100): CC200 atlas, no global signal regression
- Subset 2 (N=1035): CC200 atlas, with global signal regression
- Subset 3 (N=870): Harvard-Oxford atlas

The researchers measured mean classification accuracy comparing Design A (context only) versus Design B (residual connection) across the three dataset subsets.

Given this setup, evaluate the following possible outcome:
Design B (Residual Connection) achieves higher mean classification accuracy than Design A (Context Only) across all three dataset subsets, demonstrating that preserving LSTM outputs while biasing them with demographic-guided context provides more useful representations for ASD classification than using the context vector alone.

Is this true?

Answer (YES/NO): NO